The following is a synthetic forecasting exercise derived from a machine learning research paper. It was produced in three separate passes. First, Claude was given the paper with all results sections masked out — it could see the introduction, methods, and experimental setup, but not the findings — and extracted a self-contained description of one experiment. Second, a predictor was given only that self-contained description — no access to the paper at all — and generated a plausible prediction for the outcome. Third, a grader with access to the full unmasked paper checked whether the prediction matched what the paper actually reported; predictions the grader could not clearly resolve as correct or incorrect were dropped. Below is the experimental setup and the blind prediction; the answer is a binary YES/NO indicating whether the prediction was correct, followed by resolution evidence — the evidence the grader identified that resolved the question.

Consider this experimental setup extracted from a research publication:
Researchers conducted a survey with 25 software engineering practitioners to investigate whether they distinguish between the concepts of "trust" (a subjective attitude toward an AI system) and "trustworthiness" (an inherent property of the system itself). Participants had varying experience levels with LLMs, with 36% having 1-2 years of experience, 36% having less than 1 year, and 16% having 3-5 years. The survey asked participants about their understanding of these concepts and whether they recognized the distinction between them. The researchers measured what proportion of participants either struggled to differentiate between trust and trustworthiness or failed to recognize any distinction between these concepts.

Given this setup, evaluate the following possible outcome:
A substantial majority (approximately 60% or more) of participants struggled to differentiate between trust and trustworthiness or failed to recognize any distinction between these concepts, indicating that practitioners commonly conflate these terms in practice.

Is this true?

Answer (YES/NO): YES